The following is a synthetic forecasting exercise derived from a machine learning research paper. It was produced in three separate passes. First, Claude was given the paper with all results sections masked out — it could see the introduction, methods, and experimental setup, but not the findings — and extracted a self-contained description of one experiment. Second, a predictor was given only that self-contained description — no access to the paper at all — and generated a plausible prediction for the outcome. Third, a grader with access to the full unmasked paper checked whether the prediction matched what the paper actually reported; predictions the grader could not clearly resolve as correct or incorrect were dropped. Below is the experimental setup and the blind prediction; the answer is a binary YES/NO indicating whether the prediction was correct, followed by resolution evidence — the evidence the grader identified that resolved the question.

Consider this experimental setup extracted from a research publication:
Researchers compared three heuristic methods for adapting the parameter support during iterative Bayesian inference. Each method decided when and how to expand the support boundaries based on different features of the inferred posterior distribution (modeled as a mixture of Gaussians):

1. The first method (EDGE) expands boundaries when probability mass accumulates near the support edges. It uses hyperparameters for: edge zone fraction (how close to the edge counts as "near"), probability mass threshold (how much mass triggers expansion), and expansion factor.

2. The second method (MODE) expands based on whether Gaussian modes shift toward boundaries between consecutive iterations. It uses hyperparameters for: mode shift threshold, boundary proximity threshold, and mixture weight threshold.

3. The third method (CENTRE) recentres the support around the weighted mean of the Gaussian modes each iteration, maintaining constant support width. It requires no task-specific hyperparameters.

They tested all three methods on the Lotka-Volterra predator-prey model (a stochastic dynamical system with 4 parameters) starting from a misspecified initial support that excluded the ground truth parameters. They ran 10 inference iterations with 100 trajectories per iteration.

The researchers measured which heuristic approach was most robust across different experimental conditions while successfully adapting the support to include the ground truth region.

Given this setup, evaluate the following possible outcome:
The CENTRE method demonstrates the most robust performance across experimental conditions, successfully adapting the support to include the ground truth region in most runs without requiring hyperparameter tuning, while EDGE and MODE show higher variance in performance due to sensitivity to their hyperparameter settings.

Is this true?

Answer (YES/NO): NO